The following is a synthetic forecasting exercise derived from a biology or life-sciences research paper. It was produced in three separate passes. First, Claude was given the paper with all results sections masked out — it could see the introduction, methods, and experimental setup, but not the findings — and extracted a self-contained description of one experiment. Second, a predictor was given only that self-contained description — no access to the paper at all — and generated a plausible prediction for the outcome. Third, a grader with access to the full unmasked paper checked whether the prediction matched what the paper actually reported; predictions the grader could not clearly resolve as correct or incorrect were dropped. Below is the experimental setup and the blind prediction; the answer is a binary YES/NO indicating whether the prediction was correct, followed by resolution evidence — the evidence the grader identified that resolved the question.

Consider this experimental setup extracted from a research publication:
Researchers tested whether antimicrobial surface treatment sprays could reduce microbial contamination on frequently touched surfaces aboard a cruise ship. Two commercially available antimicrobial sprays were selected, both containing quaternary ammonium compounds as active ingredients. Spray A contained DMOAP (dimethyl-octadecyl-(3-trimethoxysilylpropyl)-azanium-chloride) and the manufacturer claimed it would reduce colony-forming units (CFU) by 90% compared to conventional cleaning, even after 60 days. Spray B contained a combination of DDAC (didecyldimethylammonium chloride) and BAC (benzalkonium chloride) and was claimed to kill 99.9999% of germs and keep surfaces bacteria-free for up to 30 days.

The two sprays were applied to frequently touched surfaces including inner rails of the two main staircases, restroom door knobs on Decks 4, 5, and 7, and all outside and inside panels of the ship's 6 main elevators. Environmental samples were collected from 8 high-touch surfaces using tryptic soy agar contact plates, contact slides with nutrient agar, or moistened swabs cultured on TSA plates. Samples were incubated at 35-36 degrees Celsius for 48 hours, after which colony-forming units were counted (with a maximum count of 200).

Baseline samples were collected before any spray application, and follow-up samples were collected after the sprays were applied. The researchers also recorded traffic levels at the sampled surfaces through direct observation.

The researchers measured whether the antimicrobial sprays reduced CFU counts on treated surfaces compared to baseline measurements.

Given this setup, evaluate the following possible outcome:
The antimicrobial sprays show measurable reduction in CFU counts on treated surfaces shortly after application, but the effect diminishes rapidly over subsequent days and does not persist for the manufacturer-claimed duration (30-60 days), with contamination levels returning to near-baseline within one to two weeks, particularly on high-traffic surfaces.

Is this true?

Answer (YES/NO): NO